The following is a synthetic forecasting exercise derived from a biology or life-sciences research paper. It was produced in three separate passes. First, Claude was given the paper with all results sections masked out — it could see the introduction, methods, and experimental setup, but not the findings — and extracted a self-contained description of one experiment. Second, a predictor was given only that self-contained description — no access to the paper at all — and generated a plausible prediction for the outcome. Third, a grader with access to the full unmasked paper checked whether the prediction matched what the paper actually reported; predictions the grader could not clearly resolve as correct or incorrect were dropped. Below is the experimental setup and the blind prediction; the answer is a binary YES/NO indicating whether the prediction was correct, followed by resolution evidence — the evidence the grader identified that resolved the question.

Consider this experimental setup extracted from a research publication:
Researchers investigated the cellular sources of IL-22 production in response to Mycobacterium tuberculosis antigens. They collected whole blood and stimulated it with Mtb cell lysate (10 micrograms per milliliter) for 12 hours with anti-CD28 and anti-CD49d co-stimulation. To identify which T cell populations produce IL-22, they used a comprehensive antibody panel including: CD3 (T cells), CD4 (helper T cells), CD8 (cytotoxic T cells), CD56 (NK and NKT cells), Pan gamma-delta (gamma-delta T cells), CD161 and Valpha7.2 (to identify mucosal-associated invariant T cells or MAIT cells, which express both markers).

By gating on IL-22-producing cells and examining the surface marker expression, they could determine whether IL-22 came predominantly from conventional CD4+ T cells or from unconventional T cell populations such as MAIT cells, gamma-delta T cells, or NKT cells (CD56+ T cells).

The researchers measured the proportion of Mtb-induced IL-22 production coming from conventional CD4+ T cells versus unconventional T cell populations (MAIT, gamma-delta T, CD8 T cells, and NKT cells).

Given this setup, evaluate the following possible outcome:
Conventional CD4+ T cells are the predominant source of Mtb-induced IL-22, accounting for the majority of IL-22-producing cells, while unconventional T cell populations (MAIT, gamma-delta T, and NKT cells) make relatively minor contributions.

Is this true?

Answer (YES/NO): YES